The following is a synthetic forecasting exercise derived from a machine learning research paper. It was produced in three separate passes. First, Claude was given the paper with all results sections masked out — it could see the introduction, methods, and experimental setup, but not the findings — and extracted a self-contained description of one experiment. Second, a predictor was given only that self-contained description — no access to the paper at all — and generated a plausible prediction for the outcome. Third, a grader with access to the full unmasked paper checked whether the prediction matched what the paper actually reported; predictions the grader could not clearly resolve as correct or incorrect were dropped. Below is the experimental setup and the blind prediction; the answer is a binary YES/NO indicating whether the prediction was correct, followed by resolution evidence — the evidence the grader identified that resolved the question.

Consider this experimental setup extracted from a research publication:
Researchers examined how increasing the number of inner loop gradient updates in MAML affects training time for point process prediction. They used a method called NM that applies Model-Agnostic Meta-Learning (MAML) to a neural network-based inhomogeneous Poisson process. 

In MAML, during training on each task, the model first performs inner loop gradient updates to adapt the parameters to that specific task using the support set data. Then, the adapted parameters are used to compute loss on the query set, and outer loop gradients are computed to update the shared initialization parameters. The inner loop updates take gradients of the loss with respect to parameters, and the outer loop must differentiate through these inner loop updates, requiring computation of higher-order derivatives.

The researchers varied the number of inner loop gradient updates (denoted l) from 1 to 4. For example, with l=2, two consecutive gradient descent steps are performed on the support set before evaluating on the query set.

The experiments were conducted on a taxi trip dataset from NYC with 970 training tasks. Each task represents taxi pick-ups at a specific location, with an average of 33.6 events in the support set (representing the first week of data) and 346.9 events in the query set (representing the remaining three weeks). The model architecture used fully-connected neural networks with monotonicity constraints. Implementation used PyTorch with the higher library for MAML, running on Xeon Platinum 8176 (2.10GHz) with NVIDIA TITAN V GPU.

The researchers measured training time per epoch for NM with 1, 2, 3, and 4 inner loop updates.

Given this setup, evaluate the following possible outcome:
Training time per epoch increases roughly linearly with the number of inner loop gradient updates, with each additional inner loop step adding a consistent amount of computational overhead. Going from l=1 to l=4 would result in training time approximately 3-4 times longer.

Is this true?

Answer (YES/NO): NO